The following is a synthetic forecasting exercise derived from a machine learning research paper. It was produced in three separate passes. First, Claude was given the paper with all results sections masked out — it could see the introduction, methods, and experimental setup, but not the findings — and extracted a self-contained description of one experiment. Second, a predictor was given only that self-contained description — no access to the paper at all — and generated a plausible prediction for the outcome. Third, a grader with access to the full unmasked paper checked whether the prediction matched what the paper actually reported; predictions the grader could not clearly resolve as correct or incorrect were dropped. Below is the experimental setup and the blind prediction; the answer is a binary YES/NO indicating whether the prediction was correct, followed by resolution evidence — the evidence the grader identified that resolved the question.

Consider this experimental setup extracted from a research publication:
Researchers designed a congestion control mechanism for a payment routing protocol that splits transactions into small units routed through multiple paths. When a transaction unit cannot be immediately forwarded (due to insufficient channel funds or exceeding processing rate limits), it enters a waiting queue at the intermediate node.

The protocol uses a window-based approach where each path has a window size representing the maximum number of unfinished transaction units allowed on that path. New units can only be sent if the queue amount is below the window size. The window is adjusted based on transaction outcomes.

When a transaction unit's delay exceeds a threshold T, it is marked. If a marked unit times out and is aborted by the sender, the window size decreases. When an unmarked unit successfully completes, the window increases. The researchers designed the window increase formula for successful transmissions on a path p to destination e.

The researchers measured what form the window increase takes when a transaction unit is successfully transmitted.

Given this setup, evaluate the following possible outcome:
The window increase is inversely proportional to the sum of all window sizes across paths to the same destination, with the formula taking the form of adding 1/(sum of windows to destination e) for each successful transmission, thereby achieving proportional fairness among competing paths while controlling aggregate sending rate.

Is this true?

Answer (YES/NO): NO